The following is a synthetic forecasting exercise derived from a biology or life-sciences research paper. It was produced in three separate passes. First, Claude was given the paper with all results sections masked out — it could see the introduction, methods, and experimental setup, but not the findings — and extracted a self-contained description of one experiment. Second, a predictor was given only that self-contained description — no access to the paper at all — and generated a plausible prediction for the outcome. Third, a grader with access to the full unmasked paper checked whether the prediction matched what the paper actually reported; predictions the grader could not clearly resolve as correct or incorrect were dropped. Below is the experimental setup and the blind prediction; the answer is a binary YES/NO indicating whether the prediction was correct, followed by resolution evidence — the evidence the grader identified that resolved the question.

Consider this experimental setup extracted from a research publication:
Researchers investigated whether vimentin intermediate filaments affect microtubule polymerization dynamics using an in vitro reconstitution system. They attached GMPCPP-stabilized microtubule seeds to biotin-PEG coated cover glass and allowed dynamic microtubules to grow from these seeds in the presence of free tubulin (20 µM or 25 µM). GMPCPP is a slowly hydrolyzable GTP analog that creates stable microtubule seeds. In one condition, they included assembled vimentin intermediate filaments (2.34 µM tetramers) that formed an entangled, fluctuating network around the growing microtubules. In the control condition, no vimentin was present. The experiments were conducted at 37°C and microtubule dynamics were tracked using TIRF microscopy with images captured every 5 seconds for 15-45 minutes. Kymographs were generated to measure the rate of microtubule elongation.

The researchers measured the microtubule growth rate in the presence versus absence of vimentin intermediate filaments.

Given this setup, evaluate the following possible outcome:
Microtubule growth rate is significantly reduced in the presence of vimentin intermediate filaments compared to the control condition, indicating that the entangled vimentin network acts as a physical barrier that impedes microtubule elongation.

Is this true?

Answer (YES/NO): NO